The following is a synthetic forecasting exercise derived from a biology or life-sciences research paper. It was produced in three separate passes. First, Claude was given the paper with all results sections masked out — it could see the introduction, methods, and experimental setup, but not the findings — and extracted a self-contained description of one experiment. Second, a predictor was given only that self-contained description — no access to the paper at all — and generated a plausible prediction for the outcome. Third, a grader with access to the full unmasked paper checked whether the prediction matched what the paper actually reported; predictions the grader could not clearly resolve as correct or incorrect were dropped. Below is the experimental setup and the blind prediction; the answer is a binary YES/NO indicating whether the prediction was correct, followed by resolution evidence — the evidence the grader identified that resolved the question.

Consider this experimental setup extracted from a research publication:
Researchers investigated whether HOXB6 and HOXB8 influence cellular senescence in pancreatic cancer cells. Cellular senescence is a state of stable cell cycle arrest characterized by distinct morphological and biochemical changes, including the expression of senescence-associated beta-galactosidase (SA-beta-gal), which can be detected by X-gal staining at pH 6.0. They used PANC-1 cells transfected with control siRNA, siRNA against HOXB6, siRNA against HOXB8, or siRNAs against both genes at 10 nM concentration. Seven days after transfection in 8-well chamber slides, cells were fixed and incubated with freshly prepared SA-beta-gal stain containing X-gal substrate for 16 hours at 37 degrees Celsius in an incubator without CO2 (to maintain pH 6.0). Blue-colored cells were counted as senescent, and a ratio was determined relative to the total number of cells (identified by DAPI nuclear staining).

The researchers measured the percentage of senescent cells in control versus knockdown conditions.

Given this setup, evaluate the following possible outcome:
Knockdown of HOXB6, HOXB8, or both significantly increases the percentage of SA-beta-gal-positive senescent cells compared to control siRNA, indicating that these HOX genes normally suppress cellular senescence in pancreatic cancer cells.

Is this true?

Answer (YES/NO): YES